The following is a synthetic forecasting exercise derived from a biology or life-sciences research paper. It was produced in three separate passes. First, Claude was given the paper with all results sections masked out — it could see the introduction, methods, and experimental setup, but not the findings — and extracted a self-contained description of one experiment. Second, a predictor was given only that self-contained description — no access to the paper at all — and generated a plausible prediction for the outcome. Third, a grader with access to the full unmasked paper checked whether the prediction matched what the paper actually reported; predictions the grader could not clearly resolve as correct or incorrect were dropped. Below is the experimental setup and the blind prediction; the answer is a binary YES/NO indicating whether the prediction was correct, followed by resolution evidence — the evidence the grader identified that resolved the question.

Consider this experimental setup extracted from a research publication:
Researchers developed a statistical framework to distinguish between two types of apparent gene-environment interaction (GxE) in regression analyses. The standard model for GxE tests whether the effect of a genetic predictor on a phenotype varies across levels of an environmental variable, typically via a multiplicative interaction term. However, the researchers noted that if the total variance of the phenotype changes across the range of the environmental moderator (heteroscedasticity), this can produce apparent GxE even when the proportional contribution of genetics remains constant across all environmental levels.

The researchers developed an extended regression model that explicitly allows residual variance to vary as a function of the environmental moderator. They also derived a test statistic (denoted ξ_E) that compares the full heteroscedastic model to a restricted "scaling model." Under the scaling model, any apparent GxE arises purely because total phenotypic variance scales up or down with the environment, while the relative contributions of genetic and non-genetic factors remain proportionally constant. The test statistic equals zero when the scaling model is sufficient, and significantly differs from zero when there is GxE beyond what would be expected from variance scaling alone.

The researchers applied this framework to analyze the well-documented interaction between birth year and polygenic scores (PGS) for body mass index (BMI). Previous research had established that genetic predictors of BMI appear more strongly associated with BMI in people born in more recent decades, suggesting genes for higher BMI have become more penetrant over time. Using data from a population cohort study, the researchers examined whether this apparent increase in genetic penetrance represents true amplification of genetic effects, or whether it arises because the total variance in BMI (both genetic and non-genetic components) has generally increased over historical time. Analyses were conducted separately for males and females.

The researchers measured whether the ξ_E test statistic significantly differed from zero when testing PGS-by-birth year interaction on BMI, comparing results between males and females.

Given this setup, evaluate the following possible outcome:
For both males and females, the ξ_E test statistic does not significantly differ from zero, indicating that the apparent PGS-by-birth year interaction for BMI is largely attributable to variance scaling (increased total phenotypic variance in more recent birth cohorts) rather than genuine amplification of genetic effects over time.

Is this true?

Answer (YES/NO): NO